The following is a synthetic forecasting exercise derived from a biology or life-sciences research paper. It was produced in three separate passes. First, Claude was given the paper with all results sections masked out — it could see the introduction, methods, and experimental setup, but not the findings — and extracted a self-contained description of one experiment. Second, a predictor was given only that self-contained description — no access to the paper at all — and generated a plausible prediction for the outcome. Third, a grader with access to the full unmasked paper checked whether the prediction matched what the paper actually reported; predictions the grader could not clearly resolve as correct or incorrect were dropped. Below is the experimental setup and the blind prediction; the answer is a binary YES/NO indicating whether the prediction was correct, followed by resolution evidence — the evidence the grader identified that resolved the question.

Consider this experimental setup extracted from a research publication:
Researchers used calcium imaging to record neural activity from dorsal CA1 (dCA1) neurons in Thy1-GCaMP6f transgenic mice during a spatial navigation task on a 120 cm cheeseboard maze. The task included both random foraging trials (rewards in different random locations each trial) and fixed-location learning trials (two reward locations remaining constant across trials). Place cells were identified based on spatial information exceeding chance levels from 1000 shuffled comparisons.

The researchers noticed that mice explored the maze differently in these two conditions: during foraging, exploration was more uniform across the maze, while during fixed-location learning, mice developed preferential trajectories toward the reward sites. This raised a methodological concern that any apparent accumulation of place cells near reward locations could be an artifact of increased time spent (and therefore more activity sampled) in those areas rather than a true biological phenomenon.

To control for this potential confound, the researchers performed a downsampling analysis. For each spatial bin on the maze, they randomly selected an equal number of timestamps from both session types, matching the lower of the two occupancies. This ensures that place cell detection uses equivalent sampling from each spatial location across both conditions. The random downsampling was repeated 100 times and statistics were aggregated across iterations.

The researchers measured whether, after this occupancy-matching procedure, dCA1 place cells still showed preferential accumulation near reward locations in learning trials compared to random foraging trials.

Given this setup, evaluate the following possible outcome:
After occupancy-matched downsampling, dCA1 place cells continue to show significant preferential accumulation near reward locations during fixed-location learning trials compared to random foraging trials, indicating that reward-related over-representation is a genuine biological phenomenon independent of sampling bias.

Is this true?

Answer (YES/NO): YES